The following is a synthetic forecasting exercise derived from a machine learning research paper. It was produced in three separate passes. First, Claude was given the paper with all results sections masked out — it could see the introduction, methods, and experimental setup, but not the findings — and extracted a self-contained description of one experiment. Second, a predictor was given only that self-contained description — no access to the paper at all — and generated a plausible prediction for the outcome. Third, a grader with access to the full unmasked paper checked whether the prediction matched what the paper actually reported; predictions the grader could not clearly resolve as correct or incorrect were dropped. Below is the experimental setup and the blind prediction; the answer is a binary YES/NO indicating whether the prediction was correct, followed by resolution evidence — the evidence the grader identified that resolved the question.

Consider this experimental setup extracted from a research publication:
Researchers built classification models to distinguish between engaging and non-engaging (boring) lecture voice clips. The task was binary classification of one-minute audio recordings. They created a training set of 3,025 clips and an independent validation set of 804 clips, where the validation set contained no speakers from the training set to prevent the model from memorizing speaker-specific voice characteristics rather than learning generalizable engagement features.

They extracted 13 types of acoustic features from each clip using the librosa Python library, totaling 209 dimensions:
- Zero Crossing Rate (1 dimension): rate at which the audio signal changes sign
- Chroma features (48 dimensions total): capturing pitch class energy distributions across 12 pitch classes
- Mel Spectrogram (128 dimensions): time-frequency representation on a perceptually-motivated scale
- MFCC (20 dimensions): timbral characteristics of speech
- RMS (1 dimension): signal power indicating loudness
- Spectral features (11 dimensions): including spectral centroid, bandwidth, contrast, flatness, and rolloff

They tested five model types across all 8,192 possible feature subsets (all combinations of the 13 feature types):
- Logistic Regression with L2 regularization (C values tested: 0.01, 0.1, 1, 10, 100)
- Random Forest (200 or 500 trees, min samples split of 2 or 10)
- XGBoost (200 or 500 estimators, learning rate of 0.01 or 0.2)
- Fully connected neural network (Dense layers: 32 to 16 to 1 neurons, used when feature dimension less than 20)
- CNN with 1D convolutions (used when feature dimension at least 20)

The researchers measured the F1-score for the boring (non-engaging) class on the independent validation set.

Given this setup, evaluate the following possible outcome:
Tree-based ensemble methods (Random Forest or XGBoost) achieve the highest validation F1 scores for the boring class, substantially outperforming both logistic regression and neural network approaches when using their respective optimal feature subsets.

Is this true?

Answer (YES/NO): NO